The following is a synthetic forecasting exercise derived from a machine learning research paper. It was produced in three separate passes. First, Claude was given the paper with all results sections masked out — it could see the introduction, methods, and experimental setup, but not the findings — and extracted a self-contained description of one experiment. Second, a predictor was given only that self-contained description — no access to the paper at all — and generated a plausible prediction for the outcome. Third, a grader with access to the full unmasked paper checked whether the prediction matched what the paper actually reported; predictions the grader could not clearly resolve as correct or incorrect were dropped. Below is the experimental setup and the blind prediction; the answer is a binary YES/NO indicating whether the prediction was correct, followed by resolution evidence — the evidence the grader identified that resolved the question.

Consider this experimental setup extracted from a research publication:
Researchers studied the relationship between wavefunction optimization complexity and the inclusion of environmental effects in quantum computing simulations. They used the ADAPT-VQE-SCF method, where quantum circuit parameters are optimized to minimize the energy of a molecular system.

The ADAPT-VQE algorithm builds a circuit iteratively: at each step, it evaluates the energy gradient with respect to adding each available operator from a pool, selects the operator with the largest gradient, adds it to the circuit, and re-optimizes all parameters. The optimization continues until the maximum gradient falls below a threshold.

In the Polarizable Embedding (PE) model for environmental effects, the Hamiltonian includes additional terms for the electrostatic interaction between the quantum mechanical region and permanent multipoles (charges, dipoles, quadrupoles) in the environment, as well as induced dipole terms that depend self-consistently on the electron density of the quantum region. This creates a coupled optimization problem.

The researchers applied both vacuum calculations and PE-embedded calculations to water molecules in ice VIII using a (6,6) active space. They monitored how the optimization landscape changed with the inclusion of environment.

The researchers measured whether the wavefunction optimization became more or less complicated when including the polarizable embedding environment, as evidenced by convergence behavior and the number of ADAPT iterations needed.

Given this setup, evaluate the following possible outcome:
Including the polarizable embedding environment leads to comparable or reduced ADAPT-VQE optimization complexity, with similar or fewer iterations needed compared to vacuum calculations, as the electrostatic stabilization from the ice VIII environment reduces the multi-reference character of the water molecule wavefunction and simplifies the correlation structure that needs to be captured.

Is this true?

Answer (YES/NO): NO